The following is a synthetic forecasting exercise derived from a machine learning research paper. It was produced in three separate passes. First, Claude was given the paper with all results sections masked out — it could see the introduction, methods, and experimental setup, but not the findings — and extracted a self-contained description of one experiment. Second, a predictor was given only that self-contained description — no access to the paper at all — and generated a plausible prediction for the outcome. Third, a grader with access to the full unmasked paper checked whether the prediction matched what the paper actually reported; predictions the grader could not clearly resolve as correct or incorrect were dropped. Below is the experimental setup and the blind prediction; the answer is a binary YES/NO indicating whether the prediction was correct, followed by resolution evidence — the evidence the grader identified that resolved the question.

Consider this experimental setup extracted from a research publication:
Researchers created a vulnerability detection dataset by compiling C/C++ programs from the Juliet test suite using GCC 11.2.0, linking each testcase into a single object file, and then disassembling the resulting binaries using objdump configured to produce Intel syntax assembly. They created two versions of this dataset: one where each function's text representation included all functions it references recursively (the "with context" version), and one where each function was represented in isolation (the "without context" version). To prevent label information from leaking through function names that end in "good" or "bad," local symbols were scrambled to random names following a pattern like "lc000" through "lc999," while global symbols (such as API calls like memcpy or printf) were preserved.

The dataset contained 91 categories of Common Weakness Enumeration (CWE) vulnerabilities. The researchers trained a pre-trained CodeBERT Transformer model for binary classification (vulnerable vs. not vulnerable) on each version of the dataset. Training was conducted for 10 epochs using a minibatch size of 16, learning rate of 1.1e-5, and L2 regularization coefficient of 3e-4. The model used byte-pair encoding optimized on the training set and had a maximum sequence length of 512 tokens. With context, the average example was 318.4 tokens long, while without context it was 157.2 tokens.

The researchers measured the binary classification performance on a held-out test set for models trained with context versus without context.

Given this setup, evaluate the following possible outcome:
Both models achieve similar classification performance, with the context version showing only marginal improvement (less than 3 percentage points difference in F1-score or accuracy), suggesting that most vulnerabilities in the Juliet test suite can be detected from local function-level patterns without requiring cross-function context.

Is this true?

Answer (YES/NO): NO